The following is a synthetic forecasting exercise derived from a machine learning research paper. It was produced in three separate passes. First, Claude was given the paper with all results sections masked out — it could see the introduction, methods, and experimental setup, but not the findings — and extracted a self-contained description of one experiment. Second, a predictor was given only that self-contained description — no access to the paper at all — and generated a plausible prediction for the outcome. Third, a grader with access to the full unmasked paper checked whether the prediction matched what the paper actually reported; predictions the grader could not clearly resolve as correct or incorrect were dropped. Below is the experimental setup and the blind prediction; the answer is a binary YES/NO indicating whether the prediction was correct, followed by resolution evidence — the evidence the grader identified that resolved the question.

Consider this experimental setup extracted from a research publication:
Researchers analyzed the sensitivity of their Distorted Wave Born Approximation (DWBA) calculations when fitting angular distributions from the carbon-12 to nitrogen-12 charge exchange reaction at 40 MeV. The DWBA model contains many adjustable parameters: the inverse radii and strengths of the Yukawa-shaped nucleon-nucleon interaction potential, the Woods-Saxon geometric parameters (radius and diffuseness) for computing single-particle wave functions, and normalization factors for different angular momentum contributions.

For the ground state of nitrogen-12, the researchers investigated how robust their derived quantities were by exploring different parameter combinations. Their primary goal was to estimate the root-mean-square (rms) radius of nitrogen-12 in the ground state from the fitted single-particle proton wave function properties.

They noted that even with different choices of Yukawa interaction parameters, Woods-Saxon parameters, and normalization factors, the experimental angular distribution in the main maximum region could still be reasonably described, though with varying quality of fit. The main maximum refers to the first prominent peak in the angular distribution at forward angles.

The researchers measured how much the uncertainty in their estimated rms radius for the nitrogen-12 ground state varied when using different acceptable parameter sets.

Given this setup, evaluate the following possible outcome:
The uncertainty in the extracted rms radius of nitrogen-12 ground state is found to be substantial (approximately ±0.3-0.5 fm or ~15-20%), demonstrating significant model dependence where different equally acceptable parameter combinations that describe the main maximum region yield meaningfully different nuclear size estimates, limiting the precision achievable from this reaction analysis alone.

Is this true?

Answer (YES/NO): YES